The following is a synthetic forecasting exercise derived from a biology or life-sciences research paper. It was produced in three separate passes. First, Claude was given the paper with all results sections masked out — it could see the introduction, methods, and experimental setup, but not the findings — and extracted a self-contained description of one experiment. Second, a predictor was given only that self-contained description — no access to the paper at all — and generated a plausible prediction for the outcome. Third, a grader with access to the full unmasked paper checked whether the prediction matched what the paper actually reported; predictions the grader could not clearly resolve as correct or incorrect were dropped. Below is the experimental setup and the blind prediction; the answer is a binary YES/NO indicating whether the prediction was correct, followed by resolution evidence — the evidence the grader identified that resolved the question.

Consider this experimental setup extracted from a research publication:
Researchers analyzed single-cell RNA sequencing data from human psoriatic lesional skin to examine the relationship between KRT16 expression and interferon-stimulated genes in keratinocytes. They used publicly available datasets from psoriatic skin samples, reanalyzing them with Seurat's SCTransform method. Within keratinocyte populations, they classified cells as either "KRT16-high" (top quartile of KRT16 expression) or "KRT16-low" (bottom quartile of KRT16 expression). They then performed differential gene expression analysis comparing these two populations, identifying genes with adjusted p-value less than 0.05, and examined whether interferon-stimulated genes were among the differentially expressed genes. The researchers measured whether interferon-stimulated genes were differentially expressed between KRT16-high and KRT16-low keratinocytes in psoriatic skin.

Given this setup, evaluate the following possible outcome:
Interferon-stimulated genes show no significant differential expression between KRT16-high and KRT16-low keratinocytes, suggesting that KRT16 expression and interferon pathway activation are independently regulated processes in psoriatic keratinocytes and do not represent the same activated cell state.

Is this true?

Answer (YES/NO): NO